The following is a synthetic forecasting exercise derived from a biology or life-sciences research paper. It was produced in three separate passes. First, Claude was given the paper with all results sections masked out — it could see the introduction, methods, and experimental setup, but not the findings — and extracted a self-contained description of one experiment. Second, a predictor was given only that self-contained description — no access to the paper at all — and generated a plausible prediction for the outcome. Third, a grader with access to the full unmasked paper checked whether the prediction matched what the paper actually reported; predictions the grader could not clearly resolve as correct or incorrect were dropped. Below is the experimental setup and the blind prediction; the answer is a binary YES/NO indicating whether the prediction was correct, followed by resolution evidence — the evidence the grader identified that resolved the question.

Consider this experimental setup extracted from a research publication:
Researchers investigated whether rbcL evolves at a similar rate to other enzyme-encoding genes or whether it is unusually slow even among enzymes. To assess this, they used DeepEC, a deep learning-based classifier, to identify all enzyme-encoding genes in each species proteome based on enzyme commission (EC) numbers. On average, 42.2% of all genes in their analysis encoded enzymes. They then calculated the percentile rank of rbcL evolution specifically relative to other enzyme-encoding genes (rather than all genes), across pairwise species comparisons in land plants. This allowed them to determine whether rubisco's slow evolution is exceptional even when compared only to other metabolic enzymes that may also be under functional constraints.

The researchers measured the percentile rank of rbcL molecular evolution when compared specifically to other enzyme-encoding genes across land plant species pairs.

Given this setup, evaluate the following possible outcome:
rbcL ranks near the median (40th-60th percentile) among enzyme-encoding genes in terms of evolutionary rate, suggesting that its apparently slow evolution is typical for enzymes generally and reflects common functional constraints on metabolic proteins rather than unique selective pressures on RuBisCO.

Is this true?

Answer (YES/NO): NO